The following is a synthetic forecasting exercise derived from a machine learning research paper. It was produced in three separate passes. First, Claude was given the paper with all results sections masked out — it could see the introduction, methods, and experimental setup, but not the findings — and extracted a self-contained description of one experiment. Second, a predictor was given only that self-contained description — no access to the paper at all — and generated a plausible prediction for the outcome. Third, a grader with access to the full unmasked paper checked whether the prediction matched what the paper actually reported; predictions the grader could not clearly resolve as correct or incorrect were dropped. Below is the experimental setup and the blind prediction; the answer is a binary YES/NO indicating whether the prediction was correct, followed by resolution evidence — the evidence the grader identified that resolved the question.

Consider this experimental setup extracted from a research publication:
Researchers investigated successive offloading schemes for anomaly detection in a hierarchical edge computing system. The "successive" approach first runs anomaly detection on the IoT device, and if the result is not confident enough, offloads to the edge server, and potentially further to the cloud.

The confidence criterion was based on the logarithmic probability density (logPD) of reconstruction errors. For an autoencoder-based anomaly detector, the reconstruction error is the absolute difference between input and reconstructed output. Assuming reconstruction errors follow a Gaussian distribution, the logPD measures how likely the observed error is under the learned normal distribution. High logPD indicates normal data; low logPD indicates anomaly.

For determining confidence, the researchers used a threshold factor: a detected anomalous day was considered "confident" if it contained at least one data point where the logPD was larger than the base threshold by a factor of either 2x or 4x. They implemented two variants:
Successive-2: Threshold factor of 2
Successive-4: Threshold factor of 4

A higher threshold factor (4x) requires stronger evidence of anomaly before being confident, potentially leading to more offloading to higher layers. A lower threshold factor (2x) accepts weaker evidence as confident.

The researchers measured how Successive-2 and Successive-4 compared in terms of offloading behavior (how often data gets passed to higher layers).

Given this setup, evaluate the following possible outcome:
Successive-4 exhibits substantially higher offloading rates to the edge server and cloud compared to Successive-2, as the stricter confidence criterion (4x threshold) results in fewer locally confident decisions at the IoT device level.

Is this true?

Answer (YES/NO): YES